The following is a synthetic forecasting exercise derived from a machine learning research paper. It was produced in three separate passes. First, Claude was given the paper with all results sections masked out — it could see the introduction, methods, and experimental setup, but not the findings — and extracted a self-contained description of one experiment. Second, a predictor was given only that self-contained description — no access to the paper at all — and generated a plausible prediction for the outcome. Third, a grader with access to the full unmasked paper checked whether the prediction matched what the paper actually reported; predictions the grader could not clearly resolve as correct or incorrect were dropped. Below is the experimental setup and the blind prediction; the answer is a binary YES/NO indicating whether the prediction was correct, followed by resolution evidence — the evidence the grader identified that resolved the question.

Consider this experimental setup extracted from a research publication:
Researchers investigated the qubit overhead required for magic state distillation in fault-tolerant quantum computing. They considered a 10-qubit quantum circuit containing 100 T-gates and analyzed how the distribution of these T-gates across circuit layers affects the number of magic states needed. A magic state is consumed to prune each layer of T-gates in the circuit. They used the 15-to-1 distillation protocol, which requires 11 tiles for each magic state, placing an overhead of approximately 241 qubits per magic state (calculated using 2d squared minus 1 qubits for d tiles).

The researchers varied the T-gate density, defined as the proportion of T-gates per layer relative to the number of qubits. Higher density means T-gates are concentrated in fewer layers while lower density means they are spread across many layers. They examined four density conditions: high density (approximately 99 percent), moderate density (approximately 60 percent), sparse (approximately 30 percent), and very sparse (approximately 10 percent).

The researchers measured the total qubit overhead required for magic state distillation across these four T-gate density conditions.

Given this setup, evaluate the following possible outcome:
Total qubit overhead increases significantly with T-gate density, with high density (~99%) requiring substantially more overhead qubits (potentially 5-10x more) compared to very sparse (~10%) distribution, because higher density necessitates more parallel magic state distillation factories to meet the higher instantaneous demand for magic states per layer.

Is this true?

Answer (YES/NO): NO